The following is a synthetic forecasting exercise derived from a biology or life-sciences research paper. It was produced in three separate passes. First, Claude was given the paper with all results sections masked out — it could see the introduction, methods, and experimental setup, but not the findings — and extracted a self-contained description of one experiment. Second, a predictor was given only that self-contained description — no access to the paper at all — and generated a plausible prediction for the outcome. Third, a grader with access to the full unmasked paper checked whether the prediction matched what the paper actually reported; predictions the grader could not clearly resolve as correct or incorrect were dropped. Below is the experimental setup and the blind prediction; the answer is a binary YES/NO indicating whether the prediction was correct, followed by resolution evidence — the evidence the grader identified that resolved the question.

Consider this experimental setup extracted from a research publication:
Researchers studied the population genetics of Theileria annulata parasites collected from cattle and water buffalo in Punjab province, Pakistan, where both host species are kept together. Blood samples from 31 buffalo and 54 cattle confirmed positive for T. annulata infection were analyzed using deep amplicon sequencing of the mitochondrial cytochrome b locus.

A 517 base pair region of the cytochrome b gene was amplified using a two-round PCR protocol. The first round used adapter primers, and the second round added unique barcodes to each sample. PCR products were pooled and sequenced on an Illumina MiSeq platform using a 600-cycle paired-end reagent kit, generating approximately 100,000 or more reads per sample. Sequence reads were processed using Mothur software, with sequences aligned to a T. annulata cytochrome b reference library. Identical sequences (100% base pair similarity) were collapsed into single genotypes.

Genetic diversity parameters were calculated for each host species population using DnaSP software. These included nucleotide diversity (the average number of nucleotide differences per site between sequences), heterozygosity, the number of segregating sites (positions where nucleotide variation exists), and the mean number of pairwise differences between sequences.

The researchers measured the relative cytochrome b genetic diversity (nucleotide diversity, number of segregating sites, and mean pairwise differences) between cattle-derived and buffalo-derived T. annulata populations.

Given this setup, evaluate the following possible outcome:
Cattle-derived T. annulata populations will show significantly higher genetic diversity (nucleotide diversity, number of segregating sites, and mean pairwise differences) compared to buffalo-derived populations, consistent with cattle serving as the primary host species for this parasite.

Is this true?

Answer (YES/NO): YES